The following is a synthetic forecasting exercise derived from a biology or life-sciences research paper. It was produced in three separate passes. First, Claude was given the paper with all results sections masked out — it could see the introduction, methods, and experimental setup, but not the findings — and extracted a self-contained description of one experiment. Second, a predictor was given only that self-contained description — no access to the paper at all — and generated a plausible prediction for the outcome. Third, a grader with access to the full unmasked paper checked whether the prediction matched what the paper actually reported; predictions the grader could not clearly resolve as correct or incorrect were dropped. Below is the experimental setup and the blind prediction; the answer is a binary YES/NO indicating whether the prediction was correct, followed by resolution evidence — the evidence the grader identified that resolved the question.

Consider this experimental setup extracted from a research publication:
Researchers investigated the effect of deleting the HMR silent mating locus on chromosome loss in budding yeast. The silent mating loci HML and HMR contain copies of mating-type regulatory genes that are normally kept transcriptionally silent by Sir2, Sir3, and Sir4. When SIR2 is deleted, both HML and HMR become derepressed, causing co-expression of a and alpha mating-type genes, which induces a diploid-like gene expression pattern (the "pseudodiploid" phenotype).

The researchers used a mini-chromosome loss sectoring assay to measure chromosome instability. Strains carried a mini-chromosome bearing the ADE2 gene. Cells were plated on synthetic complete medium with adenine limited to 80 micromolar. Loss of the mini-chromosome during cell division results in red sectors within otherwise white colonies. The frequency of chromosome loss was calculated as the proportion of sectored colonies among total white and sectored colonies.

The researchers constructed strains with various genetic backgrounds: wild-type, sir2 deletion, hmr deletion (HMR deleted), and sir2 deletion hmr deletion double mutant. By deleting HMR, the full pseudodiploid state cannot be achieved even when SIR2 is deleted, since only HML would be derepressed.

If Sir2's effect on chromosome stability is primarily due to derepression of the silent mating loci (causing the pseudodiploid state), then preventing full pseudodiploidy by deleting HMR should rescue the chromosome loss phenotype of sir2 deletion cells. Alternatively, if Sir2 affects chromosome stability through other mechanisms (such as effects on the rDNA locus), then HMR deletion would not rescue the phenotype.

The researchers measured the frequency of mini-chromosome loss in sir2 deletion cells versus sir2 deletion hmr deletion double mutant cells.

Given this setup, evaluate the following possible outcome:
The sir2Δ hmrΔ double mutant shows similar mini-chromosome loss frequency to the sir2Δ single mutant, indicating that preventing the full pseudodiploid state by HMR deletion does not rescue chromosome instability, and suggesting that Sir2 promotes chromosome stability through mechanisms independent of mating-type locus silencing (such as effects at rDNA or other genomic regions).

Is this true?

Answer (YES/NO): NO